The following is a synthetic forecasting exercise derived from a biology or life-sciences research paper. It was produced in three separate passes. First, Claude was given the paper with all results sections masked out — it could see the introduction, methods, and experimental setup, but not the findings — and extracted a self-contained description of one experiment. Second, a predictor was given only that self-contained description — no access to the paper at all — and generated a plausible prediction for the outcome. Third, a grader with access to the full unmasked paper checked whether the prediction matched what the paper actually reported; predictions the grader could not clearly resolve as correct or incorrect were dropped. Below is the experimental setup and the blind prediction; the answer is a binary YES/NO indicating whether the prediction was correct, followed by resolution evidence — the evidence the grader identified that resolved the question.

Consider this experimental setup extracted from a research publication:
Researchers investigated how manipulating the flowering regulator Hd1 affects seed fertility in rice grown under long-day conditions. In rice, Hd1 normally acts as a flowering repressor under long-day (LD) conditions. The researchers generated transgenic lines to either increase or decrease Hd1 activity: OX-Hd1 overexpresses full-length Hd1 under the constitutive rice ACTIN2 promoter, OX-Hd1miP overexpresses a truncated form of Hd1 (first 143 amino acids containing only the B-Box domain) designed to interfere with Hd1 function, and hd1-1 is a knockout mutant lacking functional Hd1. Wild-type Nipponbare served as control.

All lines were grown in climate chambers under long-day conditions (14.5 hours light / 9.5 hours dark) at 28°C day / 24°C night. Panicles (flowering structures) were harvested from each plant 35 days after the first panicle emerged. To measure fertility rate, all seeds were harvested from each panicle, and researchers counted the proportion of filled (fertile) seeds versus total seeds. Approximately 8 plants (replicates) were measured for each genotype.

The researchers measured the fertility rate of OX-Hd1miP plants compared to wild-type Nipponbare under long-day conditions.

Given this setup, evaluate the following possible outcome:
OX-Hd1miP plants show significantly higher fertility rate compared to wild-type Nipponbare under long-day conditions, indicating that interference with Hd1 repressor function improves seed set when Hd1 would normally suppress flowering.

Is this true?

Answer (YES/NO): NO